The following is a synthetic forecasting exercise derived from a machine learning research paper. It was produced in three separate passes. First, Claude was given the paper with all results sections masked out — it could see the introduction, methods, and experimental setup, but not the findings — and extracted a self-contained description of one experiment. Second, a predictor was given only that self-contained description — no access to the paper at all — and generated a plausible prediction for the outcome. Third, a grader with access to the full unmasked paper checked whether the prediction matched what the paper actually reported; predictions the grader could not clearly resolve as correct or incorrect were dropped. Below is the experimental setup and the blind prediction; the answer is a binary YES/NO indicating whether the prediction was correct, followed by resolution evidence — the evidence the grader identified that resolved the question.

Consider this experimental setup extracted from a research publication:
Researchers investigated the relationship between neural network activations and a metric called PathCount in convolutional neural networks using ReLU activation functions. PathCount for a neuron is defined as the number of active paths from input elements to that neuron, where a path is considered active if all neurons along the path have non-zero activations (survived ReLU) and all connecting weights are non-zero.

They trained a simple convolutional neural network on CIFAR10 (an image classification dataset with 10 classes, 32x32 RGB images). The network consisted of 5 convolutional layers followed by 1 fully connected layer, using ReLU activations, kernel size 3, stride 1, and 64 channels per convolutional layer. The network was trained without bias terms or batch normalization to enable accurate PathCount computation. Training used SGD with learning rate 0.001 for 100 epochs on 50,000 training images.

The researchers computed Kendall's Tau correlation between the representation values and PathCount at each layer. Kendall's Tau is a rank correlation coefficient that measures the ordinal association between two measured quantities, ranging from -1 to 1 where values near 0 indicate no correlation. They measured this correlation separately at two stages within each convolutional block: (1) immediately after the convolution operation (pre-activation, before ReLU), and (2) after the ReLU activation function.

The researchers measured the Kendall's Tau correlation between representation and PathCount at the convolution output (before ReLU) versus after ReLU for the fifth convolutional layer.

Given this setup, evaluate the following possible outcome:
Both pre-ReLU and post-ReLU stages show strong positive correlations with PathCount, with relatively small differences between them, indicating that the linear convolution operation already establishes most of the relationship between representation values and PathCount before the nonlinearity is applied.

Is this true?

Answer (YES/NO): NO